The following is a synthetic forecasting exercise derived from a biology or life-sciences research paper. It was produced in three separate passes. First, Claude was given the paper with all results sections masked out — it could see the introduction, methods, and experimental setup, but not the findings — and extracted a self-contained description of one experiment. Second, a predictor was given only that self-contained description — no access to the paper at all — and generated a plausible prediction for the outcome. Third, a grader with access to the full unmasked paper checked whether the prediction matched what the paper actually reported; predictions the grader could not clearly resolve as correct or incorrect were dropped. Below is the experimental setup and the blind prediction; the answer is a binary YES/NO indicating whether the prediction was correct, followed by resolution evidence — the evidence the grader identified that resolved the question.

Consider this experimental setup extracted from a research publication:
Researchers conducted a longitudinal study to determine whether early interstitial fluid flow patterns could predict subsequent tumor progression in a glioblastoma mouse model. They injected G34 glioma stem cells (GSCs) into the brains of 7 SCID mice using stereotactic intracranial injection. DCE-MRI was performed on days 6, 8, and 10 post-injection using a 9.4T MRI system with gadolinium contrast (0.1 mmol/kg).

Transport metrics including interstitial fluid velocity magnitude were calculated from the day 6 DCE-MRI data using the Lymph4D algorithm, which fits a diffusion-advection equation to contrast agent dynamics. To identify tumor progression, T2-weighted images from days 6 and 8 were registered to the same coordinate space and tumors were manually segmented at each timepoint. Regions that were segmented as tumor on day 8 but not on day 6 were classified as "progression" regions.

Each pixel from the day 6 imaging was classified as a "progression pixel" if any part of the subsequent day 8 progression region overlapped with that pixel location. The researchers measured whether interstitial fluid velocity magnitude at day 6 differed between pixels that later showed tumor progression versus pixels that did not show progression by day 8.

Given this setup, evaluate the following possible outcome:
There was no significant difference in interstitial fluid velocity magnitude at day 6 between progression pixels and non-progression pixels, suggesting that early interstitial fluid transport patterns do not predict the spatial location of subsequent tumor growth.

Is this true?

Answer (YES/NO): NO